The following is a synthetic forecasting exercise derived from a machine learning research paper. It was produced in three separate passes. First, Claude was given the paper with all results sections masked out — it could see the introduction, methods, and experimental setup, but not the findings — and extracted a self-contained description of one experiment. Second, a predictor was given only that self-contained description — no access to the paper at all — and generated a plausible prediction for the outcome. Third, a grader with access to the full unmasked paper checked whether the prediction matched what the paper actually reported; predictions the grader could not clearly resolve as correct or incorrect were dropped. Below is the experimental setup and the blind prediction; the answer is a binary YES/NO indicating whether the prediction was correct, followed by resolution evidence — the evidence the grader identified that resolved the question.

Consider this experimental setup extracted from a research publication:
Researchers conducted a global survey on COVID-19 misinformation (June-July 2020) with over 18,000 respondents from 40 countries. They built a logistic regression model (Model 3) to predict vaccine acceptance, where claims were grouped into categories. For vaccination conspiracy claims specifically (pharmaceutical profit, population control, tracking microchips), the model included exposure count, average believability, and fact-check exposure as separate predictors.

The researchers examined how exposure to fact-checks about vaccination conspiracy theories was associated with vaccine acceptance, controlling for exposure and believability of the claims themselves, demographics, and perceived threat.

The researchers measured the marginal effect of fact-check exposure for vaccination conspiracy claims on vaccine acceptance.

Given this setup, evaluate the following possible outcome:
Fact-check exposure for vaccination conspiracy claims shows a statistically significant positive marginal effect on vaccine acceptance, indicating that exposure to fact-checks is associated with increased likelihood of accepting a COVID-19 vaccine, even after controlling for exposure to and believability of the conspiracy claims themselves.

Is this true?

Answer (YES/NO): YES